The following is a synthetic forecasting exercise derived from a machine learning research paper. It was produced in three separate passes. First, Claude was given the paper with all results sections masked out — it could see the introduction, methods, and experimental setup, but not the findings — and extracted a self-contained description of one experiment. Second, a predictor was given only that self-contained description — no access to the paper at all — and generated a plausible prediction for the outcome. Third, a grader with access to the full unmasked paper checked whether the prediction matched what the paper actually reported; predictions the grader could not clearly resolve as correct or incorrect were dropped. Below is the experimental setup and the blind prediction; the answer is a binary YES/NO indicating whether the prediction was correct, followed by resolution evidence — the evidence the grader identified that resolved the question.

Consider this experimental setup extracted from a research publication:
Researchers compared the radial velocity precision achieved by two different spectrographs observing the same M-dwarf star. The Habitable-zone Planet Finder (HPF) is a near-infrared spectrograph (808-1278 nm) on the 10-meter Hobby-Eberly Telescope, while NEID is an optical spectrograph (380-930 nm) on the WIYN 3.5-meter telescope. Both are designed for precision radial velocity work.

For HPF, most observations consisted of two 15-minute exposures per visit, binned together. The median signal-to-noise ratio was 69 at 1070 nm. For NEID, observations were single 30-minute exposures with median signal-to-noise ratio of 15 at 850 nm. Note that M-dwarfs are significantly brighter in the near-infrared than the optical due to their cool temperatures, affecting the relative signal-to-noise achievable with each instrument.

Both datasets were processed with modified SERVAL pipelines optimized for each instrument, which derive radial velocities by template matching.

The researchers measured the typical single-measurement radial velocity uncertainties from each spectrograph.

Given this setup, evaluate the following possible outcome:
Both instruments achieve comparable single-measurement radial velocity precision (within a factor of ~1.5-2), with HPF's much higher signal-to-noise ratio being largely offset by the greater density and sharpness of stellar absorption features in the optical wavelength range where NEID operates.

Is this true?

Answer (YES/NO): NO